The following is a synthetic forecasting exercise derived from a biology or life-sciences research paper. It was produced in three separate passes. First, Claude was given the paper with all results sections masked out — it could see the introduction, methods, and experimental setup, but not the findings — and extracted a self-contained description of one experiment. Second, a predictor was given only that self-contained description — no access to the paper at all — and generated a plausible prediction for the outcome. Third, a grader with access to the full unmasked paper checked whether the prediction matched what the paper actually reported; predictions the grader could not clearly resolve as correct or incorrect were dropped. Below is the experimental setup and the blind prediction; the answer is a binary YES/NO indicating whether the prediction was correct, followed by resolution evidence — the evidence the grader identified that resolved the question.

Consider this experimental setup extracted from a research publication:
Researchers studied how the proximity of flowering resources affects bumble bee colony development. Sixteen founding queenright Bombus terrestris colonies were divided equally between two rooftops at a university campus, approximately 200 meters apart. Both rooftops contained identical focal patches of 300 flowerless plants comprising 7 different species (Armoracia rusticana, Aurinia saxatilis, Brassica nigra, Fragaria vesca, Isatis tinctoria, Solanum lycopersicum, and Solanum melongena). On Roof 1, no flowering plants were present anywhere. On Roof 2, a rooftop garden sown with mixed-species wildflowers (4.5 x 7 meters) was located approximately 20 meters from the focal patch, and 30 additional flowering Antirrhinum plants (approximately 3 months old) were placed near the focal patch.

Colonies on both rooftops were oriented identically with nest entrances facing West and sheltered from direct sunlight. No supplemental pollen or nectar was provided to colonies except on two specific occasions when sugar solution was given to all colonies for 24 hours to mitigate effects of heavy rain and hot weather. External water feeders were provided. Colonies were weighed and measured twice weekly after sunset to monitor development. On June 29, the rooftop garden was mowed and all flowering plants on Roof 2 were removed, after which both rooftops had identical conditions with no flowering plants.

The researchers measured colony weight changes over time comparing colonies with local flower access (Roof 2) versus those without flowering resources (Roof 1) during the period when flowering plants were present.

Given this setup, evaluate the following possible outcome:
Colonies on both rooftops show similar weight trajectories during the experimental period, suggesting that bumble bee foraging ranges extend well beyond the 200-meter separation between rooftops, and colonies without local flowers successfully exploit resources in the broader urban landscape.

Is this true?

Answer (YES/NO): NO